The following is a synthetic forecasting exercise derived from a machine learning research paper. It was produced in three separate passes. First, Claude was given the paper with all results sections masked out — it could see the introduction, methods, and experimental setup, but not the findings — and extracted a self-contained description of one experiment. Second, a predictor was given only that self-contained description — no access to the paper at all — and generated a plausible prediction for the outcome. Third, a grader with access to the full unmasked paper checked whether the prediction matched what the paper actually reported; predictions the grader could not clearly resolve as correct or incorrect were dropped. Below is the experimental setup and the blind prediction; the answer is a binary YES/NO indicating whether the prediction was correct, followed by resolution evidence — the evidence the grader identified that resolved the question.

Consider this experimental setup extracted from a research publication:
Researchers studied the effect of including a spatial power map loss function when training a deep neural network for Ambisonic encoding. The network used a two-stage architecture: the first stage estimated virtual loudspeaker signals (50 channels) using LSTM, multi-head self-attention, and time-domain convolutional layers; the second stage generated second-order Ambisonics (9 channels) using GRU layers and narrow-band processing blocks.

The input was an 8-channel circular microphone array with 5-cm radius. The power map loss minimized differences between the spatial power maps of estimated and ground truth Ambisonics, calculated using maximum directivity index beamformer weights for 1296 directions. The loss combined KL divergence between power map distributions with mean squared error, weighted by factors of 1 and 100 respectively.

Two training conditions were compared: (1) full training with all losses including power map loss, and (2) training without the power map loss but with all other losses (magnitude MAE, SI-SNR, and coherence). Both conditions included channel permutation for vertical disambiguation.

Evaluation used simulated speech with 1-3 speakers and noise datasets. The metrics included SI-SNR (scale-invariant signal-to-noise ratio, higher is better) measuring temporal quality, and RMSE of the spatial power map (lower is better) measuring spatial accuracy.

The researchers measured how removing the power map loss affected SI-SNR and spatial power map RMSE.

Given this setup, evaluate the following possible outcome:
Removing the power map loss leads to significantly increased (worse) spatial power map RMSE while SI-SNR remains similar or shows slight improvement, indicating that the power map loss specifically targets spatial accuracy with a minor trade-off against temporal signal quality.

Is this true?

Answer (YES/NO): YES